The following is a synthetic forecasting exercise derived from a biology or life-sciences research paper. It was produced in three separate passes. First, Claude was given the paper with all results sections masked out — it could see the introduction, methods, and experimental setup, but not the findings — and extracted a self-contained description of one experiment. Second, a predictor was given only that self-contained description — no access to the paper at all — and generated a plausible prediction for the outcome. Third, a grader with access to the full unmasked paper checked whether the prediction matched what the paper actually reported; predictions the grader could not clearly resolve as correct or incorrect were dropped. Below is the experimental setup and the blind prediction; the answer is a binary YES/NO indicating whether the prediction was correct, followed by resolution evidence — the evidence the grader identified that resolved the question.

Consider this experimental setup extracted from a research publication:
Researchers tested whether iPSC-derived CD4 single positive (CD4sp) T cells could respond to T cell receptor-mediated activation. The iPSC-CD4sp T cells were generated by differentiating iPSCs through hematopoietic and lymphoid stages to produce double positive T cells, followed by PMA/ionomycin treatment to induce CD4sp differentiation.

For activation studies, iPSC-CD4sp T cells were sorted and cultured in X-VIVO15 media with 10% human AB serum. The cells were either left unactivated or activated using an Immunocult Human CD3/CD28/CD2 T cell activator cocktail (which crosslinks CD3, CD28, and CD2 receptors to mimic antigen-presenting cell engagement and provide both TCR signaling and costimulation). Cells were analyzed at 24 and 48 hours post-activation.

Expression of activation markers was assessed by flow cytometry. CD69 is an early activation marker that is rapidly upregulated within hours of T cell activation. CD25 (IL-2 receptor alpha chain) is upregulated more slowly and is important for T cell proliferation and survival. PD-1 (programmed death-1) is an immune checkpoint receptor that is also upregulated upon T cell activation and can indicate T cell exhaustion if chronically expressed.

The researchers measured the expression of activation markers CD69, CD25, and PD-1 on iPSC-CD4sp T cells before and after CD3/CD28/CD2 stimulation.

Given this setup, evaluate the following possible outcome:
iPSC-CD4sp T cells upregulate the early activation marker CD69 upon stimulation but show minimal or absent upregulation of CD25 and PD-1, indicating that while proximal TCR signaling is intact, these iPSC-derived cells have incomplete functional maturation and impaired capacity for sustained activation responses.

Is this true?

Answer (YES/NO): NO